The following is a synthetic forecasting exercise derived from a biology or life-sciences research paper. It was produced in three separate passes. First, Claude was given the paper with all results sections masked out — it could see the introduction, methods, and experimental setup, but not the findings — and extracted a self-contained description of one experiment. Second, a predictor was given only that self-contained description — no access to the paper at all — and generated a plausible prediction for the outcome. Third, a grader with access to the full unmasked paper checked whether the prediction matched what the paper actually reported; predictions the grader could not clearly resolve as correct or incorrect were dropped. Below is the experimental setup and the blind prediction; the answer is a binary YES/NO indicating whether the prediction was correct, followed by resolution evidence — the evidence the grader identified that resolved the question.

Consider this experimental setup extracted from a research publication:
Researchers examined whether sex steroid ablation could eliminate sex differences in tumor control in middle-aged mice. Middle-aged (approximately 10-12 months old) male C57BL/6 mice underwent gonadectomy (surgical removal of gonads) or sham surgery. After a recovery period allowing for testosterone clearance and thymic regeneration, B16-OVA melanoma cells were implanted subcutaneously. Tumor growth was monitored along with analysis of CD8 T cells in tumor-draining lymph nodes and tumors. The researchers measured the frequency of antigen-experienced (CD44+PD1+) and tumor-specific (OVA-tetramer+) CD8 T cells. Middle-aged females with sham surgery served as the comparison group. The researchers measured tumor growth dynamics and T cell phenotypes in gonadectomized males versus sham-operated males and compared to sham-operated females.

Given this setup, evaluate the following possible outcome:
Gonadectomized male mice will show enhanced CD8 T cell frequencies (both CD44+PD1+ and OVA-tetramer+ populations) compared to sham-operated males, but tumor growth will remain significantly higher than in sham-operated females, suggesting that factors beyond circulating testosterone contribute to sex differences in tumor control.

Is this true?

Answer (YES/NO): NO